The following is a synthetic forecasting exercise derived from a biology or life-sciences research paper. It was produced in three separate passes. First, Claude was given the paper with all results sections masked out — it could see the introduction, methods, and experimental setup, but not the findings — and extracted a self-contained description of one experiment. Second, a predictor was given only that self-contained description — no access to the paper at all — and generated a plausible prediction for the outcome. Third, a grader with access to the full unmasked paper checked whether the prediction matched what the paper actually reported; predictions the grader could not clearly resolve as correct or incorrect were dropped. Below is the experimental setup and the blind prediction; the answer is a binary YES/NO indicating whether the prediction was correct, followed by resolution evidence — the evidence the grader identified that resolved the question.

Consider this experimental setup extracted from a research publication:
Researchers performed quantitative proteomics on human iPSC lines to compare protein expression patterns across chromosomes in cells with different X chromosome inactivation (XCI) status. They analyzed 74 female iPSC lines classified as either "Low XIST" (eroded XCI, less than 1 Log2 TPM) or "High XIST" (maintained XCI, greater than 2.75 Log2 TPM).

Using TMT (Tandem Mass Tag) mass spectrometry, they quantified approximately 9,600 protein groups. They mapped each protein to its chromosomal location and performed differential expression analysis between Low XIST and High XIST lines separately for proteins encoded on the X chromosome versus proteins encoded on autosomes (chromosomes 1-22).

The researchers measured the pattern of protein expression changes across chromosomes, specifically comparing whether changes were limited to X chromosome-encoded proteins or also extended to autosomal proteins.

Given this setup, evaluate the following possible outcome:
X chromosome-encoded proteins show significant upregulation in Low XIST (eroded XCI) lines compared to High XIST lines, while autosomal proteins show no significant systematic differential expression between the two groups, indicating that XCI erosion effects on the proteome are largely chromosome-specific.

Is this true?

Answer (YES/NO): NO